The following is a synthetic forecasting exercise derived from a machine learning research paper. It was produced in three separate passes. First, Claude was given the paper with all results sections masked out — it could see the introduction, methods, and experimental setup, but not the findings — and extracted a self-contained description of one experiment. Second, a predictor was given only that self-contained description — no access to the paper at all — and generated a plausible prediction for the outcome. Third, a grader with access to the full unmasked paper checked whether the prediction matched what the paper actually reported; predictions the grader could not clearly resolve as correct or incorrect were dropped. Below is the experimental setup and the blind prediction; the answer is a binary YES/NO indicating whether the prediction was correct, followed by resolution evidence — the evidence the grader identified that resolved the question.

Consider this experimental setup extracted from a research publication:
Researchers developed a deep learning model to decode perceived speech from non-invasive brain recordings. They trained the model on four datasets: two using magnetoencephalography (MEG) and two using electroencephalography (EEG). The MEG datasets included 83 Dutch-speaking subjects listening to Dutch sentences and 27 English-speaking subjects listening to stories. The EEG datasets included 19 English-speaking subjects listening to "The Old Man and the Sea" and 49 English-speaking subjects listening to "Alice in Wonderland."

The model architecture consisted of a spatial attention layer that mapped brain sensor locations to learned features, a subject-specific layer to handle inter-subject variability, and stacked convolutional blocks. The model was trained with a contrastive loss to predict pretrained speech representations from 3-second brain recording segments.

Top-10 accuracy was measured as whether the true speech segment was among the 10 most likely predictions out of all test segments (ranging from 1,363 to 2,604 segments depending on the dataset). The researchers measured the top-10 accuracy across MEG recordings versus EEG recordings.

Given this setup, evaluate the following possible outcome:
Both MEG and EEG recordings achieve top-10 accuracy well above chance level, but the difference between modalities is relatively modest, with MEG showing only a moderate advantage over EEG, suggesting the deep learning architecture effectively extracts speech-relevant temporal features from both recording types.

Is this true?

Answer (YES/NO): NO